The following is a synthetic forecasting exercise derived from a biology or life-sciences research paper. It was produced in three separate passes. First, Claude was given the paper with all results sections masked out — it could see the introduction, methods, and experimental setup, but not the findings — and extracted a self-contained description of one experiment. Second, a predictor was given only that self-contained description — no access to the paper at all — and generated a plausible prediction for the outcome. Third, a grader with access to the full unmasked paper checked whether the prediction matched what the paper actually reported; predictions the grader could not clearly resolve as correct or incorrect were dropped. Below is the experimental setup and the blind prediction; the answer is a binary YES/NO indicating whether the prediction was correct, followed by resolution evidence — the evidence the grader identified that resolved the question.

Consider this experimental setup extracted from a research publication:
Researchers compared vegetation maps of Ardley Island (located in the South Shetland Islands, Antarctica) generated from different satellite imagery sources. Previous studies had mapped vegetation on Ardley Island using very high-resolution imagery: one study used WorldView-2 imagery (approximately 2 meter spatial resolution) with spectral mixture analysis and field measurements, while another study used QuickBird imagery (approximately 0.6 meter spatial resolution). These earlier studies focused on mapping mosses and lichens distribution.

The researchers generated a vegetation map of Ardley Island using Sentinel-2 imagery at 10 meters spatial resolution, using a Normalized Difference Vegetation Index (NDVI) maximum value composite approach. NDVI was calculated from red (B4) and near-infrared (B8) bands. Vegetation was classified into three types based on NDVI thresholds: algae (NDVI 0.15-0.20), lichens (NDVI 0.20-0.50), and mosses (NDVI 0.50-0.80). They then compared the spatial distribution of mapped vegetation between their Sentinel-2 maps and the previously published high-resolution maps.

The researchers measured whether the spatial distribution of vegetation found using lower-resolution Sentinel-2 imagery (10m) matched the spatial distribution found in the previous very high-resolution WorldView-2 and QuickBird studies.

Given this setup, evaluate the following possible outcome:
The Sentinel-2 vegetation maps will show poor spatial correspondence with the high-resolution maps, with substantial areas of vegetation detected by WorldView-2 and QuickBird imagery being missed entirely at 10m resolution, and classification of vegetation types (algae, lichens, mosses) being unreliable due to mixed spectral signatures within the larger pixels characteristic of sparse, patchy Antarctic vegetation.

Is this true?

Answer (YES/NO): NO